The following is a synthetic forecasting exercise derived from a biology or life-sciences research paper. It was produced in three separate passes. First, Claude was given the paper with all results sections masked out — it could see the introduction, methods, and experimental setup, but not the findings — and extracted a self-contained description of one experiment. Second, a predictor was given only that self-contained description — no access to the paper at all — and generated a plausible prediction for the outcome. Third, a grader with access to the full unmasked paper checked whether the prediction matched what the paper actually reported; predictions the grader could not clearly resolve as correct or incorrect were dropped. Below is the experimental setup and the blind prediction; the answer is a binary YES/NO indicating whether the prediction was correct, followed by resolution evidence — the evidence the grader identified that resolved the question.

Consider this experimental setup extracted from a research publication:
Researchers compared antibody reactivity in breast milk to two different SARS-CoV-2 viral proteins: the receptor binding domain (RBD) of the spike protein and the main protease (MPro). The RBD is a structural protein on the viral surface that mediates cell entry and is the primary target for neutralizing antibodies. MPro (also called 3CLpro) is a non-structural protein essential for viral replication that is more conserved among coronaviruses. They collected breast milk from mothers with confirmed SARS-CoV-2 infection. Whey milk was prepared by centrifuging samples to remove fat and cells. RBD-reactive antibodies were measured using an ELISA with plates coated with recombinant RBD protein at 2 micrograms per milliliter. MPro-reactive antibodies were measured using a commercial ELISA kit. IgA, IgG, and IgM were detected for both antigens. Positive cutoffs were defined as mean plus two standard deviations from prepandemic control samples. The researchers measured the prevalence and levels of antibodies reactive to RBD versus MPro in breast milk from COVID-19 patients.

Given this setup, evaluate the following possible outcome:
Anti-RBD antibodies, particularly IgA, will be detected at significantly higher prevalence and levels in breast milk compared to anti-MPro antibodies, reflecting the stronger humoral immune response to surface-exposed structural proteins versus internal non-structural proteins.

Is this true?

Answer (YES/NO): YES